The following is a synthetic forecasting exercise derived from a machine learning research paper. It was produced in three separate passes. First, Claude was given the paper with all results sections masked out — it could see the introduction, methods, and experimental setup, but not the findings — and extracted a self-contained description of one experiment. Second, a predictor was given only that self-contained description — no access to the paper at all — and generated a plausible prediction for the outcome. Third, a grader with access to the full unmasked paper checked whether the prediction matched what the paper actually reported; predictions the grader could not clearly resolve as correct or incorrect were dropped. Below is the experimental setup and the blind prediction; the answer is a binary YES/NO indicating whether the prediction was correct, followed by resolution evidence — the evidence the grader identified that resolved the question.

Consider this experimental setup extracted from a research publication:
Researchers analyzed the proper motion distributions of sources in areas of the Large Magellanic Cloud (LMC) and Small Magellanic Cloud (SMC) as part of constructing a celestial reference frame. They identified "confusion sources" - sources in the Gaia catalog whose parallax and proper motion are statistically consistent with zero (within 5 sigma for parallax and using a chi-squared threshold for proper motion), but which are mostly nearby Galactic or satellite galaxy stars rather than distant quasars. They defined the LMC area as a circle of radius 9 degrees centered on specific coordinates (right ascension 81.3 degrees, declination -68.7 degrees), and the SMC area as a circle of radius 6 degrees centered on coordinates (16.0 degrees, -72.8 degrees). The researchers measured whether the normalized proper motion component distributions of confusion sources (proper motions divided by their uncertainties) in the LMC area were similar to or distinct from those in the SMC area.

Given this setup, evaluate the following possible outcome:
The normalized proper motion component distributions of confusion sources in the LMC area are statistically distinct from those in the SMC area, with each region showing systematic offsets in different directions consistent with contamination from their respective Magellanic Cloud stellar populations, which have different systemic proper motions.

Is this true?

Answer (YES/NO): YES